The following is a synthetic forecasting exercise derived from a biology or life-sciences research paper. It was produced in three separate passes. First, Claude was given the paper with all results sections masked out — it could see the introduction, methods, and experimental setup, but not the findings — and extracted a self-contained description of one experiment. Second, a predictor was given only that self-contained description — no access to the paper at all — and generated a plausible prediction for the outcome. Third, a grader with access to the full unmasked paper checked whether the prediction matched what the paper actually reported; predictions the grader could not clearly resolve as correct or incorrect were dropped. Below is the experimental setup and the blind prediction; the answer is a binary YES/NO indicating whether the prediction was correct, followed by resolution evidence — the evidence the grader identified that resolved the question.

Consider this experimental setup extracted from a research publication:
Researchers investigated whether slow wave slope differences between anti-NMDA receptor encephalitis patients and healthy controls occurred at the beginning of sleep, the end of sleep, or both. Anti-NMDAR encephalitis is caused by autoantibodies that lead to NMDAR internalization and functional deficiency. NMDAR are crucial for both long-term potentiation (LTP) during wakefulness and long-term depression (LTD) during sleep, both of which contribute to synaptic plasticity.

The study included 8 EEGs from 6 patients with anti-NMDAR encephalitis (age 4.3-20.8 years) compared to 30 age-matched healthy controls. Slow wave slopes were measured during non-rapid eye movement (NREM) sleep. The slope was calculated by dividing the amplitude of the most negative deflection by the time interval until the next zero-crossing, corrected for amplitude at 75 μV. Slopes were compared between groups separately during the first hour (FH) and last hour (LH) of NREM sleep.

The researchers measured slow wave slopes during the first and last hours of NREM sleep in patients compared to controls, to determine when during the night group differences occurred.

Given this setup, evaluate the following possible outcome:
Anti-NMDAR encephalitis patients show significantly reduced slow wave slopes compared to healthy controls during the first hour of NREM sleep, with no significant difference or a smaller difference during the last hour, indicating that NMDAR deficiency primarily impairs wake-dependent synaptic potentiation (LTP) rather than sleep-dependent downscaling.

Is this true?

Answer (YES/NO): YES